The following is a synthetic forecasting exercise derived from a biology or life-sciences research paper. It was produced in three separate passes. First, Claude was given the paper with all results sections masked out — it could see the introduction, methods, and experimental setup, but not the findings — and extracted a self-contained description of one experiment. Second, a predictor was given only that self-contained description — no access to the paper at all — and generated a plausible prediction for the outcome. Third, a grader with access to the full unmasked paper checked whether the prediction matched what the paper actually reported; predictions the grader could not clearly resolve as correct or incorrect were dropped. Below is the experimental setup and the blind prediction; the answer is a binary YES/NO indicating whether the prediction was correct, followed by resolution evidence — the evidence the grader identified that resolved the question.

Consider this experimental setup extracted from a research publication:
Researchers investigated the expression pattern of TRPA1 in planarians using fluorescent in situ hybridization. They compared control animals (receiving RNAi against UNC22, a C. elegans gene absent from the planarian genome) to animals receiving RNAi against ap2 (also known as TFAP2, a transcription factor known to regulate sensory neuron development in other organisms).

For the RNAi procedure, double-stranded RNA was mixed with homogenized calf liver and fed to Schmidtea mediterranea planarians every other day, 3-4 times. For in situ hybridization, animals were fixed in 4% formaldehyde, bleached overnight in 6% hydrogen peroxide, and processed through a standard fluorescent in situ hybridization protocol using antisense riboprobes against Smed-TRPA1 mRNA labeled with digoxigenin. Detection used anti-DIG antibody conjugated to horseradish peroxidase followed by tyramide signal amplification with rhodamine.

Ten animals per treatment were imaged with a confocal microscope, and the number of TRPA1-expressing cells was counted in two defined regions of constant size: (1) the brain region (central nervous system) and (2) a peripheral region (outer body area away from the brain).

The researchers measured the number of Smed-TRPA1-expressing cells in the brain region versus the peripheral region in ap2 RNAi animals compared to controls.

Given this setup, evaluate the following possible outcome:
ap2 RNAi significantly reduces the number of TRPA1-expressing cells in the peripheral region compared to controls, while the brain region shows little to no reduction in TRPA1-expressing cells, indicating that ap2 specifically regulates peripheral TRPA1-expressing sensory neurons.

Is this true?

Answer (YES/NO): NO